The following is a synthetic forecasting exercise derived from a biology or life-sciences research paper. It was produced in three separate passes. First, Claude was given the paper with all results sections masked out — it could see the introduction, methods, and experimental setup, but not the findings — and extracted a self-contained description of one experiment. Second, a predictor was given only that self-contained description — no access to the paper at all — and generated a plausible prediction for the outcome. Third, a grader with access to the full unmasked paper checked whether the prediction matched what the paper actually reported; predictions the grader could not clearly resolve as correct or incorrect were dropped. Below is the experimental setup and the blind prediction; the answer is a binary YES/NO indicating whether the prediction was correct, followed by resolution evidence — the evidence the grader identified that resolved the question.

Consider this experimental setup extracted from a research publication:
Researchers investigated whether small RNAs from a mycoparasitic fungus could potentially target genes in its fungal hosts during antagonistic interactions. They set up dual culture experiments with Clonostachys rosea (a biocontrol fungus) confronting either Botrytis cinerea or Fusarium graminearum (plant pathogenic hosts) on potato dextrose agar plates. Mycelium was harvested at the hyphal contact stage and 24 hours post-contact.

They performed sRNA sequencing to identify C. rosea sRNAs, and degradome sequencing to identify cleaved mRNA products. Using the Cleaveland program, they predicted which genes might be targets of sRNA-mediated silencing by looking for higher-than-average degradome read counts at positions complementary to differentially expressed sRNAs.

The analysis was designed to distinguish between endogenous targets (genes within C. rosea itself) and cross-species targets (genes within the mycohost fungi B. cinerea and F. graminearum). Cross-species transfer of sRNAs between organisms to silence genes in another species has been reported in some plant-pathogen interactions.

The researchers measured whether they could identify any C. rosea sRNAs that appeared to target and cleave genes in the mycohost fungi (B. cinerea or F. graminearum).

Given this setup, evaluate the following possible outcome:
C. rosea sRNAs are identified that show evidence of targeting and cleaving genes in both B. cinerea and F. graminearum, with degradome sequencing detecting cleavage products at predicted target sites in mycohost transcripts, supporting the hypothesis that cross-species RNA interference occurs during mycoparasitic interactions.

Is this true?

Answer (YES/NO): YES